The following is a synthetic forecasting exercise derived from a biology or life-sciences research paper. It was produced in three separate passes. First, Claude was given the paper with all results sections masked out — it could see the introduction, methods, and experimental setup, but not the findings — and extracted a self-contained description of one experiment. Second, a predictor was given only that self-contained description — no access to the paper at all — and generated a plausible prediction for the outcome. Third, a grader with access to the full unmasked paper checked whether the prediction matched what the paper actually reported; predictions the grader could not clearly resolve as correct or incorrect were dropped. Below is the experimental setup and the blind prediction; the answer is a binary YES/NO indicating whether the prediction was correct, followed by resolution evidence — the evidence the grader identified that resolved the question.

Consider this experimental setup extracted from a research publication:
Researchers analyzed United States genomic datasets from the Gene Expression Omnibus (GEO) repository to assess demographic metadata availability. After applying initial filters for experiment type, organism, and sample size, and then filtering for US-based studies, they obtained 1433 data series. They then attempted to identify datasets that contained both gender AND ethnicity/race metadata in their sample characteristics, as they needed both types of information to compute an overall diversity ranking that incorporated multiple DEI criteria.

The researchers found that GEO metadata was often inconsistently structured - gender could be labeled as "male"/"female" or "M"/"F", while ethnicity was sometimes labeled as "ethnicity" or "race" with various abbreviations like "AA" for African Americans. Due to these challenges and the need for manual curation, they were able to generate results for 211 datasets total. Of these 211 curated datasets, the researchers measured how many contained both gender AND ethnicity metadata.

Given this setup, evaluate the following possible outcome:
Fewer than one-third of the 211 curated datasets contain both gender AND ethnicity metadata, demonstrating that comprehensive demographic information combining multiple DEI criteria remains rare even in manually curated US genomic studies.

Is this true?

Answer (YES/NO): YES